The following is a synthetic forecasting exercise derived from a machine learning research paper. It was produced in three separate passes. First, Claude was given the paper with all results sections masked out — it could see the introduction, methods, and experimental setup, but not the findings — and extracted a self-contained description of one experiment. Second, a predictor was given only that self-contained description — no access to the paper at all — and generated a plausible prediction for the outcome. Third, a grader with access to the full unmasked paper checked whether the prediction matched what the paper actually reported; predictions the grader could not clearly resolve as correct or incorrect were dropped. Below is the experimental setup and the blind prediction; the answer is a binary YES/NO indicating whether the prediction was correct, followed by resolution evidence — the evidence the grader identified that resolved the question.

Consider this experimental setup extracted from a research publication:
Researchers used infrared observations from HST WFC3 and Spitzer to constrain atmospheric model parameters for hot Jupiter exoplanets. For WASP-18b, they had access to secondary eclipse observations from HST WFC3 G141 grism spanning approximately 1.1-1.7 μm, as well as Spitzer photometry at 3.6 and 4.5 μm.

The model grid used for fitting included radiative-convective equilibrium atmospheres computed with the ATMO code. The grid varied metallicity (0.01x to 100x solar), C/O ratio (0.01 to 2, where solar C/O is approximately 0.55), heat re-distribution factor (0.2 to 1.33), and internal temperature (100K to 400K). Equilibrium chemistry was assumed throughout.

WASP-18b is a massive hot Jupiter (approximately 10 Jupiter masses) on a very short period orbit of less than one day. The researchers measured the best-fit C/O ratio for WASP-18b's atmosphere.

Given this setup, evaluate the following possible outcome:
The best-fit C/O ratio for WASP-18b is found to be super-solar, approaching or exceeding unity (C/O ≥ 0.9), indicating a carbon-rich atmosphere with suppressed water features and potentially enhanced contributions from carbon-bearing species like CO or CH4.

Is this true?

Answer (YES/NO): NO